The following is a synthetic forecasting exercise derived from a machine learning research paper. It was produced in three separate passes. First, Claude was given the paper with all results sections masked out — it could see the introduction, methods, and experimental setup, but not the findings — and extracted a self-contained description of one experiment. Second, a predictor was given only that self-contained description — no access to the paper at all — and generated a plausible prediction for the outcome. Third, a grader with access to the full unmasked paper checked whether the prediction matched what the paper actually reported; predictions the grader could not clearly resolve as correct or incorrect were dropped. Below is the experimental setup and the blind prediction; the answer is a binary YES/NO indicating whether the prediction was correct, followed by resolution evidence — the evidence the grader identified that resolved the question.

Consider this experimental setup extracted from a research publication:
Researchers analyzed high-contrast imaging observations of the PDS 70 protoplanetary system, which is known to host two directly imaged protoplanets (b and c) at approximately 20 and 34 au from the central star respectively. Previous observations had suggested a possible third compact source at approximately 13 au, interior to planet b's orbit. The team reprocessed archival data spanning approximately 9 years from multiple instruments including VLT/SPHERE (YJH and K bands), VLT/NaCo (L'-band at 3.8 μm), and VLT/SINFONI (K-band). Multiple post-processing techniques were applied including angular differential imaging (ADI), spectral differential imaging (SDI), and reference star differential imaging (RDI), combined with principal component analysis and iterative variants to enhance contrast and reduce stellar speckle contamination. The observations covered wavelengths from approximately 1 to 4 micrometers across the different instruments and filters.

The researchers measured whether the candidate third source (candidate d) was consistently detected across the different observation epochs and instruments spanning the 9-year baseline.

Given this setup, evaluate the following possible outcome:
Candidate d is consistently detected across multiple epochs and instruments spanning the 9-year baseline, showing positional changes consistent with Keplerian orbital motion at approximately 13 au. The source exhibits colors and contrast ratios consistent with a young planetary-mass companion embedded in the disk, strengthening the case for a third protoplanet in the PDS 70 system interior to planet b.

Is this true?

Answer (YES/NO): YES